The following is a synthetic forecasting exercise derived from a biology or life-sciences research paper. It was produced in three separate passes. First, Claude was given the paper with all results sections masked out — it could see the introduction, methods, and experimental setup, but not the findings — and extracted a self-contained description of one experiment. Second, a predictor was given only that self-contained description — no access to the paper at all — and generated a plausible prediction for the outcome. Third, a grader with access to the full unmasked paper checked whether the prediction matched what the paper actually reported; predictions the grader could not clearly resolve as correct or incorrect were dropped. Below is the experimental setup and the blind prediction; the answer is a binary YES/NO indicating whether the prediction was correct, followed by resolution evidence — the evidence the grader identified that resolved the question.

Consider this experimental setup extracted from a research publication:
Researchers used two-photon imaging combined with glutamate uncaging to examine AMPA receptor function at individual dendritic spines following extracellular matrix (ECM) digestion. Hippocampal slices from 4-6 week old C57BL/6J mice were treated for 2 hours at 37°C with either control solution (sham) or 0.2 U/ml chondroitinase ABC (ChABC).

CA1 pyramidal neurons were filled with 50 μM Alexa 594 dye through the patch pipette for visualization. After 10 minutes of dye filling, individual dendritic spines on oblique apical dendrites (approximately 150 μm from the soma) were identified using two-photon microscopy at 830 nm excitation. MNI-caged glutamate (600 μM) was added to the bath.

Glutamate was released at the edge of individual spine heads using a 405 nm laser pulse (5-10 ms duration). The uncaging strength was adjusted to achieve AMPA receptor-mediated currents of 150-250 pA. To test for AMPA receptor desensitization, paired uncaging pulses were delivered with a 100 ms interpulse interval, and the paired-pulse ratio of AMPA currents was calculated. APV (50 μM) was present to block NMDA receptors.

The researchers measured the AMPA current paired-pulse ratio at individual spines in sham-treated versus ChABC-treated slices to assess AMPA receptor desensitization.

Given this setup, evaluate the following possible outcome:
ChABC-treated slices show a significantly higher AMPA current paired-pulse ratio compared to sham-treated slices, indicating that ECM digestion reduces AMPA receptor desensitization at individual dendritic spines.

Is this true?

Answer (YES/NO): NO